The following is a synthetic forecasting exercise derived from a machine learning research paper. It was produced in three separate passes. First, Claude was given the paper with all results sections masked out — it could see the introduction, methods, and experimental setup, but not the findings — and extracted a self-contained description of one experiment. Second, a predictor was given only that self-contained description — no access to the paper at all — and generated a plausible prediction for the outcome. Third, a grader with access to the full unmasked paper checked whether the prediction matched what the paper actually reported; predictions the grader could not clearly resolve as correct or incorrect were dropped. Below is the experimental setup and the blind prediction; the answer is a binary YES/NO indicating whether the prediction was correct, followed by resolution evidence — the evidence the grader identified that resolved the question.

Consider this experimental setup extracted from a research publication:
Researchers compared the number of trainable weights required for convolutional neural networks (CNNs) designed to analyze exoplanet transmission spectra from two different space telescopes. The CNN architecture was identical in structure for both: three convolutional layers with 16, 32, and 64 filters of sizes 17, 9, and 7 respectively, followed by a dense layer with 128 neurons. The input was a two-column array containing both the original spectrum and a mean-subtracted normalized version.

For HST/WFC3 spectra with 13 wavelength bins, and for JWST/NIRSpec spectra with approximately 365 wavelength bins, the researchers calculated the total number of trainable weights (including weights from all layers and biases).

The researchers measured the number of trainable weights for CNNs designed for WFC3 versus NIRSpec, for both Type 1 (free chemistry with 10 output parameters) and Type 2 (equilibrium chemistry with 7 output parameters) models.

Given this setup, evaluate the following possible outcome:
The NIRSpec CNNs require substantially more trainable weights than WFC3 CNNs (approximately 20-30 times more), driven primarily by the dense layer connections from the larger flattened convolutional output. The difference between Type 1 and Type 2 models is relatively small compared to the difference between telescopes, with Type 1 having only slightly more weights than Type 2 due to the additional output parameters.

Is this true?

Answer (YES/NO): NO